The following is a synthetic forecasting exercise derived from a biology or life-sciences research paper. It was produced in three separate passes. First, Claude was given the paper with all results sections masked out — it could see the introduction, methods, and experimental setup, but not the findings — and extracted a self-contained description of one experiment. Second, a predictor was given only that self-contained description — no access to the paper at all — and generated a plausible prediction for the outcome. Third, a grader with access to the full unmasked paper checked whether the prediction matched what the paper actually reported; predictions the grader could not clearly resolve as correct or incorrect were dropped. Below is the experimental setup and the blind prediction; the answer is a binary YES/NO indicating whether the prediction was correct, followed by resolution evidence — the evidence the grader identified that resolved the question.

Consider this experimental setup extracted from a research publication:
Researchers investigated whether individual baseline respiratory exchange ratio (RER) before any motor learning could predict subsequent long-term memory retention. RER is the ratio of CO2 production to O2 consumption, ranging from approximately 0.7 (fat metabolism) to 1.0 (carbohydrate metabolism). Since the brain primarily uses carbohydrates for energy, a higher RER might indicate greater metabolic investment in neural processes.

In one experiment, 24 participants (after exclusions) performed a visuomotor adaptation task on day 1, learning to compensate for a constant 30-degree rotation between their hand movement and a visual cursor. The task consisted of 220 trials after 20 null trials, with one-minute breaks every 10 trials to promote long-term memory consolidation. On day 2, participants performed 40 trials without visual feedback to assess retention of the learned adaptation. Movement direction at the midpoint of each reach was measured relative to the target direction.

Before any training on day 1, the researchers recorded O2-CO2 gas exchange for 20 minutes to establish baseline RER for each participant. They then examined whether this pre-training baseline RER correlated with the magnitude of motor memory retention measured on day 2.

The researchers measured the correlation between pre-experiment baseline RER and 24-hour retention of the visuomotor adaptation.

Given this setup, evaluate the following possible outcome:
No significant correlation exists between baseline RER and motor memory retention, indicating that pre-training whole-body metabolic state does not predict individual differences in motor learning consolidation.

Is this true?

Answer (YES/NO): YES